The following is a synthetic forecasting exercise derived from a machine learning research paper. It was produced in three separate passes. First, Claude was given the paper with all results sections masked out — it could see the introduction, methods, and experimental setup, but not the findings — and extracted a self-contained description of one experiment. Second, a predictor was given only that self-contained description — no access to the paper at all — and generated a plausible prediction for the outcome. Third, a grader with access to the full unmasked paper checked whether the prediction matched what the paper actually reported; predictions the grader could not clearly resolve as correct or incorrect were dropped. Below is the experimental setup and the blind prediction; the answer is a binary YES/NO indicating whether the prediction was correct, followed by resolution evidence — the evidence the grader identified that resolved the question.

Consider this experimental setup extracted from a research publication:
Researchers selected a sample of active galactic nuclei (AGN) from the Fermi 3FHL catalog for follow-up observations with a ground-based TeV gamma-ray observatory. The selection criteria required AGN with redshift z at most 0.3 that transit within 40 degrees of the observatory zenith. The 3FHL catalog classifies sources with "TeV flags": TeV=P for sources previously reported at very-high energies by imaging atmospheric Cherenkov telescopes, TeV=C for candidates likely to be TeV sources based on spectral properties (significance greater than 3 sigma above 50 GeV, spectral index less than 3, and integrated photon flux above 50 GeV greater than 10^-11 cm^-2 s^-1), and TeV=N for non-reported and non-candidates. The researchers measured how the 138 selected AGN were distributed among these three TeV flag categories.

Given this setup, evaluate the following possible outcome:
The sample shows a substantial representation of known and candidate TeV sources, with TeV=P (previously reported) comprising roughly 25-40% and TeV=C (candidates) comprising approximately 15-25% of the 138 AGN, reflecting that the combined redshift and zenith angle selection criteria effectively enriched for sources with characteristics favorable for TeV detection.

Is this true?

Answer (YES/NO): NO